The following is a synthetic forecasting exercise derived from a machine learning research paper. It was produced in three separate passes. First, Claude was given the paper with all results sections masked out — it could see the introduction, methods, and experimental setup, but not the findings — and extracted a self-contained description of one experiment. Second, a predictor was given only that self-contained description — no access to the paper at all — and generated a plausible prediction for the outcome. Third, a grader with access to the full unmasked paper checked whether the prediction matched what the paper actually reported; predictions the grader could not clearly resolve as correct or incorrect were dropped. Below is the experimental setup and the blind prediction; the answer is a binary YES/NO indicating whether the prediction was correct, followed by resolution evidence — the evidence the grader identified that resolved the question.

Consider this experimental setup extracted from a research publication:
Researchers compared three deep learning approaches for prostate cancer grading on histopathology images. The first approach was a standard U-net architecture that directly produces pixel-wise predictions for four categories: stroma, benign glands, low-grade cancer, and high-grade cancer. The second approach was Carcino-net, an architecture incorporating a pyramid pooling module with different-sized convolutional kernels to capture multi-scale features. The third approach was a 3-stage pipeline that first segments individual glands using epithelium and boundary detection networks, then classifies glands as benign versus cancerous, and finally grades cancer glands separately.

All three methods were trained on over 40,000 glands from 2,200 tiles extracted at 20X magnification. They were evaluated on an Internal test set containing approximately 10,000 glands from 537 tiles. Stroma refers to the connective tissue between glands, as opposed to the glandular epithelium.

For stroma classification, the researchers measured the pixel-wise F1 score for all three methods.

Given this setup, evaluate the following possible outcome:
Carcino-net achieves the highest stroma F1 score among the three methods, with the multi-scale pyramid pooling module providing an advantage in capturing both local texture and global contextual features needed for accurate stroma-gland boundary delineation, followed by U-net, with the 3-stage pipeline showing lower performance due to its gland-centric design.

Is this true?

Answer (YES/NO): NO